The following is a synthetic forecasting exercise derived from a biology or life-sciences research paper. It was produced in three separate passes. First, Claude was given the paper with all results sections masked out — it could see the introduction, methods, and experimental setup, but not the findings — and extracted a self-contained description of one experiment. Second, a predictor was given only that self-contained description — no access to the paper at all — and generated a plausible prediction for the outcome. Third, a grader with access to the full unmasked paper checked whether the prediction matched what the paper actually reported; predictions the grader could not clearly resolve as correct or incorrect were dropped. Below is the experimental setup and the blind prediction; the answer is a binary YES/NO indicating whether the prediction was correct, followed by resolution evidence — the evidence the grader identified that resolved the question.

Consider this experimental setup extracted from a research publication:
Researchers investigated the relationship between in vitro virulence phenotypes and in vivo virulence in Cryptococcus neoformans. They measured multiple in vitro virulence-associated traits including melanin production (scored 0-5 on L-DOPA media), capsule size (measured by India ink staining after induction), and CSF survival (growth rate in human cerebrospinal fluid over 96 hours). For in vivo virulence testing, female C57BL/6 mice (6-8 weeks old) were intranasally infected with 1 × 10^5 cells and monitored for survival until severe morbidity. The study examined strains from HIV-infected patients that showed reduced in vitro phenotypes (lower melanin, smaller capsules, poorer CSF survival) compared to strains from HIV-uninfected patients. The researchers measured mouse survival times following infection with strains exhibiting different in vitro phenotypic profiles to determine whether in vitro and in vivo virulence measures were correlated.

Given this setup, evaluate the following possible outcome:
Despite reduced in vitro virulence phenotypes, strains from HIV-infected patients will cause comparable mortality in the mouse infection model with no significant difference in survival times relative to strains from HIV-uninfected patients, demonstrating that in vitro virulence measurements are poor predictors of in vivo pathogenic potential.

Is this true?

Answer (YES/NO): NO